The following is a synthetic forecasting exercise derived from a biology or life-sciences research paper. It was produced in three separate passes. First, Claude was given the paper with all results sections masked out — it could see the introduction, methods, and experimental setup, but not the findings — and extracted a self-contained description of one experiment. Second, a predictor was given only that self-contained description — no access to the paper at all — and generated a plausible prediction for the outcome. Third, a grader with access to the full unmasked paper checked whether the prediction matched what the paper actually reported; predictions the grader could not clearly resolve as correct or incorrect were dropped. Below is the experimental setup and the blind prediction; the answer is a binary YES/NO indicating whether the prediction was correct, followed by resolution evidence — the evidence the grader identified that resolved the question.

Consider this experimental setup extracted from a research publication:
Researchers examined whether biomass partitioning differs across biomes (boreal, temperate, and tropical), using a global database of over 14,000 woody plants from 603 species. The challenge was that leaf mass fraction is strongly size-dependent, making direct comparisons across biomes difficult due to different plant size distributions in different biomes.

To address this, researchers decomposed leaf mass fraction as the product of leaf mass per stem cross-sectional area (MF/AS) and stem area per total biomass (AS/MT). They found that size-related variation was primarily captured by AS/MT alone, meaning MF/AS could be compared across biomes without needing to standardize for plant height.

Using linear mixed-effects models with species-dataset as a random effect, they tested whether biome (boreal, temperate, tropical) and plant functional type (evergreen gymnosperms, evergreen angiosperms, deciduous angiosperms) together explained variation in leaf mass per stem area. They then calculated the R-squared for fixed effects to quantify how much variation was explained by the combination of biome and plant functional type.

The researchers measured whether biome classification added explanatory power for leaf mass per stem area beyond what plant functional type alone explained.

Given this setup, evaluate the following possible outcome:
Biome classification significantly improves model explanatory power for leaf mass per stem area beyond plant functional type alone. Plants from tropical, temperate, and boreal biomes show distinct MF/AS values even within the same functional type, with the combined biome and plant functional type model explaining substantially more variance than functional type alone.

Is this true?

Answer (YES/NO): NO